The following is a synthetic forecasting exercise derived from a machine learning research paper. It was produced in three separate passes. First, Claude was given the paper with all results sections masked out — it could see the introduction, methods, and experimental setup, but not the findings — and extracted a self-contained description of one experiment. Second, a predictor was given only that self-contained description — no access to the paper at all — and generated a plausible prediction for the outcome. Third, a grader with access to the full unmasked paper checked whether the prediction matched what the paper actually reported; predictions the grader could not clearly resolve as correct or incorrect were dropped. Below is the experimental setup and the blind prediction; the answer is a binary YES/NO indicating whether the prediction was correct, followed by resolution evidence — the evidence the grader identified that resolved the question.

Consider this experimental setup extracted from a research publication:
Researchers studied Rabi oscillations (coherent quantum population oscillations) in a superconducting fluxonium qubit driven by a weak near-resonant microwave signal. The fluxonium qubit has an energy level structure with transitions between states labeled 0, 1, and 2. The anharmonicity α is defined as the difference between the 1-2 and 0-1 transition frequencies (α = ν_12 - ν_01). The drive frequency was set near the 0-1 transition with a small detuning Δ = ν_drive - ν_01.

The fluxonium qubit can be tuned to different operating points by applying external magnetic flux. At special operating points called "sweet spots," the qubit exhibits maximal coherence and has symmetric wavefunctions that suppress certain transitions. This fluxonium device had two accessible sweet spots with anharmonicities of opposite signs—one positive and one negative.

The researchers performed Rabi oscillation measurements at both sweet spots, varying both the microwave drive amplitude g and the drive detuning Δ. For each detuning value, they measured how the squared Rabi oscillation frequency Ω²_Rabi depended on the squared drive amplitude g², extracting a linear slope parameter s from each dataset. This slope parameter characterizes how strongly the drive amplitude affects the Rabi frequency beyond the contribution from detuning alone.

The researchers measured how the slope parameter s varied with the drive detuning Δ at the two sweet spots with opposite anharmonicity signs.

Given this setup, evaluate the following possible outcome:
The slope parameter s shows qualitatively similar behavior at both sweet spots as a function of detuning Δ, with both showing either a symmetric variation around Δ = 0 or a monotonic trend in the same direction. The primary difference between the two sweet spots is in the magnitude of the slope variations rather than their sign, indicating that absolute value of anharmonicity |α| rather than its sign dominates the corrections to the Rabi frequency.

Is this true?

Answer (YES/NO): NO